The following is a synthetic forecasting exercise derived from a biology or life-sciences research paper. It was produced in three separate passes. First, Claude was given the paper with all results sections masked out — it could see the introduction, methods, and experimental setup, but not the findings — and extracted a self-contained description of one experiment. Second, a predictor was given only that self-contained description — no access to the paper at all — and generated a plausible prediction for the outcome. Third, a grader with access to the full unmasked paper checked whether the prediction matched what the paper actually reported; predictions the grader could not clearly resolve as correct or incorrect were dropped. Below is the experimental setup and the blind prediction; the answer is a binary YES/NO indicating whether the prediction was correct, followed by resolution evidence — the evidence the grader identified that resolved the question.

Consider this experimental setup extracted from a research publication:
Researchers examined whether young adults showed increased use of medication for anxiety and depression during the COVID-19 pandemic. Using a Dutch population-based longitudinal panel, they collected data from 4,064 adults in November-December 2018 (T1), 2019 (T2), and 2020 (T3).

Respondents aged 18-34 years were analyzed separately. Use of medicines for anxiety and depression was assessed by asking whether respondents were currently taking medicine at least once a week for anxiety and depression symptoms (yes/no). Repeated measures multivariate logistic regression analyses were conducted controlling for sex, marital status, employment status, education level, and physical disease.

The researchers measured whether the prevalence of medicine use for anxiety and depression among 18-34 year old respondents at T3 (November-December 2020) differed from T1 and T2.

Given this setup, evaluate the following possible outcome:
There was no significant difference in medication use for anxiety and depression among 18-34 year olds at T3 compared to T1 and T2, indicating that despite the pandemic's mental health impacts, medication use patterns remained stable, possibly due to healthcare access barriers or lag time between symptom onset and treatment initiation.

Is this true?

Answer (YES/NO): NO